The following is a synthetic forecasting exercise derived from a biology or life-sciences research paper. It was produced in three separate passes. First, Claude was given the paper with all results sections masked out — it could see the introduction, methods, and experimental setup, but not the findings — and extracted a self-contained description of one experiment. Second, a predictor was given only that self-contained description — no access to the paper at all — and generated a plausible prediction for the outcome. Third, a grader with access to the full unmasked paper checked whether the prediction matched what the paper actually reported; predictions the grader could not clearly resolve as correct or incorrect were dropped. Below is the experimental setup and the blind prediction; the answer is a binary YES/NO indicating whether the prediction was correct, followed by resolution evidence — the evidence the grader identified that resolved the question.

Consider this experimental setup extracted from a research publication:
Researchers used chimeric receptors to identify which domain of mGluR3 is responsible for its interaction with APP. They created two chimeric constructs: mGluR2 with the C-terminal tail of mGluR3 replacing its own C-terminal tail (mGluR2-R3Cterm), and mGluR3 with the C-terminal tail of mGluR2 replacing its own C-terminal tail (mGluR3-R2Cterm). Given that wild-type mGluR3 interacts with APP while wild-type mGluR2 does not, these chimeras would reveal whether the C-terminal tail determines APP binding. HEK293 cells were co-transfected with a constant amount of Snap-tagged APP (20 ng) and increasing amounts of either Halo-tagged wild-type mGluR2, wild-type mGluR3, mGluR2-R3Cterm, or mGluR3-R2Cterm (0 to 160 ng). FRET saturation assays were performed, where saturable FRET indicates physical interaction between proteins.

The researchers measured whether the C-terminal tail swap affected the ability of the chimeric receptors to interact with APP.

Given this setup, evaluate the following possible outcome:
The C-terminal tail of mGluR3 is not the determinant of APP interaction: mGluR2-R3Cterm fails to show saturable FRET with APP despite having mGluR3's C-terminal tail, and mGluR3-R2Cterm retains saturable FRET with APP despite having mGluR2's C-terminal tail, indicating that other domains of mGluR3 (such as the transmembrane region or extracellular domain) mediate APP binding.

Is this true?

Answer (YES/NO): NO